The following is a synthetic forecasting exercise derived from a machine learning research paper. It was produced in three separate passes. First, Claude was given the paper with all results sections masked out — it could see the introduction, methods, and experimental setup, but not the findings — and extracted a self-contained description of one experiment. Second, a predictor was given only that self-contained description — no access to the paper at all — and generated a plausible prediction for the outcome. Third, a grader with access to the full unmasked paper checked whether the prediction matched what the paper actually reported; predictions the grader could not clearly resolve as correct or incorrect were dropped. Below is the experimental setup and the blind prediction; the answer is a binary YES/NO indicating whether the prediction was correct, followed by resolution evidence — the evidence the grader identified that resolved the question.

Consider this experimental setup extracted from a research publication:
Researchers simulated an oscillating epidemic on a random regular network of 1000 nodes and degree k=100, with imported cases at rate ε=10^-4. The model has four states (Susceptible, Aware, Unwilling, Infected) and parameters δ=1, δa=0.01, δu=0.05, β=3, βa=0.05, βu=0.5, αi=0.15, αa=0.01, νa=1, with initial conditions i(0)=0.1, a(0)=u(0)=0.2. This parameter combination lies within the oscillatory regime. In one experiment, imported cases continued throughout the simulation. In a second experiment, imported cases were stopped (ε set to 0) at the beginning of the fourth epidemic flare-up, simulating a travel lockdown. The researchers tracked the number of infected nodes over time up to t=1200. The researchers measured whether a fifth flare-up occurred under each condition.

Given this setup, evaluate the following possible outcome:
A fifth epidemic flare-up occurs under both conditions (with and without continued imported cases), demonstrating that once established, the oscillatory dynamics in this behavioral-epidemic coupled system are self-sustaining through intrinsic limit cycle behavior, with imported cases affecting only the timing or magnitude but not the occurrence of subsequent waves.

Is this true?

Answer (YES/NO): NO